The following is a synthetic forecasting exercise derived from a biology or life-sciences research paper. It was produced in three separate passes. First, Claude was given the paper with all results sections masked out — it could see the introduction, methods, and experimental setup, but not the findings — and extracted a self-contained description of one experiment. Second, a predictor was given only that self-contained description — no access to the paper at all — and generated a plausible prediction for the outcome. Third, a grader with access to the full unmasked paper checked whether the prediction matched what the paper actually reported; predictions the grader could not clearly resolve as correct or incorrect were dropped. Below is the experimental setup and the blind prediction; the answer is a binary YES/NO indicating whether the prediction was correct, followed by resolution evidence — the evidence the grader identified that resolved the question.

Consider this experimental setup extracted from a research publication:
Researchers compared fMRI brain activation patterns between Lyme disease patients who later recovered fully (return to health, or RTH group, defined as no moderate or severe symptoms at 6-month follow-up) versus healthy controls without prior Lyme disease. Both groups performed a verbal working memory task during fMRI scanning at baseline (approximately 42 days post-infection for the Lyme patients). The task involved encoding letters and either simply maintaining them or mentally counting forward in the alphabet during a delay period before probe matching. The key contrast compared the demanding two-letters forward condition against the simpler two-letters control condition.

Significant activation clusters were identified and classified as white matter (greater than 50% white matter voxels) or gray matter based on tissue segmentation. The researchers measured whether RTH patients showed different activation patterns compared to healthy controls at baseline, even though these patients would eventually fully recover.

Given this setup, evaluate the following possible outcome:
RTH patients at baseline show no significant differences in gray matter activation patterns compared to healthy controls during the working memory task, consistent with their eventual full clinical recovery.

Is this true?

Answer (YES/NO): NO